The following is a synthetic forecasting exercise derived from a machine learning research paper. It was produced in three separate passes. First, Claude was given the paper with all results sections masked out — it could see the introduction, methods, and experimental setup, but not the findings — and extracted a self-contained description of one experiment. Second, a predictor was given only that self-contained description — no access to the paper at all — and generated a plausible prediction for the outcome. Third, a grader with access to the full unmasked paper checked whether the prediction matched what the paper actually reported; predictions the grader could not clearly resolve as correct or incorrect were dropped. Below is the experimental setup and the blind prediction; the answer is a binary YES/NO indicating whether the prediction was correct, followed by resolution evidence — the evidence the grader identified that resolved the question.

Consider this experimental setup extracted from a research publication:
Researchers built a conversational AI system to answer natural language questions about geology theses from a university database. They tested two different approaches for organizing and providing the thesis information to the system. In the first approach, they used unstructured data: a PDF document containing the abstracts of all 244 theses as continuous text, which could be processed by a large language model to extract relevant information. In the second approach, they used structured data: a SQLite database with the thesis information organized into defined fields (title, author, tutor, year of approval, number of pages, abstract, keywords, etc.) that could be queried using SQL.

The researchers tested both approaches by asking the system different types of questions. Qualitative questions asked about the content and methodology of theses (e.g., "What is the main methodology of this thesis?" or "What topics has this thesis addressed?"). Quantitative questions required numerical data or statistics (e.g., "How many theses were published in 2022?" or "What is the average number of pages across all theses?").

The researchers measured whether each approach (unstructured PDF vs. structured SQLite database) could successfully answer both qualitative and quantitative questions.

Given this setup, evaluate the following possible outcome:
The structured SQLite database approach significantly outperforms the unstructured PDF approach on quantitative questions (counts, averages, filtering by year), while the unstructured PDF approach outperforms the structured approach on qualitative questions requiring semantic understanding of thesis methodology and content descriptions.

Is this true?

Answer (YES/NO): NO